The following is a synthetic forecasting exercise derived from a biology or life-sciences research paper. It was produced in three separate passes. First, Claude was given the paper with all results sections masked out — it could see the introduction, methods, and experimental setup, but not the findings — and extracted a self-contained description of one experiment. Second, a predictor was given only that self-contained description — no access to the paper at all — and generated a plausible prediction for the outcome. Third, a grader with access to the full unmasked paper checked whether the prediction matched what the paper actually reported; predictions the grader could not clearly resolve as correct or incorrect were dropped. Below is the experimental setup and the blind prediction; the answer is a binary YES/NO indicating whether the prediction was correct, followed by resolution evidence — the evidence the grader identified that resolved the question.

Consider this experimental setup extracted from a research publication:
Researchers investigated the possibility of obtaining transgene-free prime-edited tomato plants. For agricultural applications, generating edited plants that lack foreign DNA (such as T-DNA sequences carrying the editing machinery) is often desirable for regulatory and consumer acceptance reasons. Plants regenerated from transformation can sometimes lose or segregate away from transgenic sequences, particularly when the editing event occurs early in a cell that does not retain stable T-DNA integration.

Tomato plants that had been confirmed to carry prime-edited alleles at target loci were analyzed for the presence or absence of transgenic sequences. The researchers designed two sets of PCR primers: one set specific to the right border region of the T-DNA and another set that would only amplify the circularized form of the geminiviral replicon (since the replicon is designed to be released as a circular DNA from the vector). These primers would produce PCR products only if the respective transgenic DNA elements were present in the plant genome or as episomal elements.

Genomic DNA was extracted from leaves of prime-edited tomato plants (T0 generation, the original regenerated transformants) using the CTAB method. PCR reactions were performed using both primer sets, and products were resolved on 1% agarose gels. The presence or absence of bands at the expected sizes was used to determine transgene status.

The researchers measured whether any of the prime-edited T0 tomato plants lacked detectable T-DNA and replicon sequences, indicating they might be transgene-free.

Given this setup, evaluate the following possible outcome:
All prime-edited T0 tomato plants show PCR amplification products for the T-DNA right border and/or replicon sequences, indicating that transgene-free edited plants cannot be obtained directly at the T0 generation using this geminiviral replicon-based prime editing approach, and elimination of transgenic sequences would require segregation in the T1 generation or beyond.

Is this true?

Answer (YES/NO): NO